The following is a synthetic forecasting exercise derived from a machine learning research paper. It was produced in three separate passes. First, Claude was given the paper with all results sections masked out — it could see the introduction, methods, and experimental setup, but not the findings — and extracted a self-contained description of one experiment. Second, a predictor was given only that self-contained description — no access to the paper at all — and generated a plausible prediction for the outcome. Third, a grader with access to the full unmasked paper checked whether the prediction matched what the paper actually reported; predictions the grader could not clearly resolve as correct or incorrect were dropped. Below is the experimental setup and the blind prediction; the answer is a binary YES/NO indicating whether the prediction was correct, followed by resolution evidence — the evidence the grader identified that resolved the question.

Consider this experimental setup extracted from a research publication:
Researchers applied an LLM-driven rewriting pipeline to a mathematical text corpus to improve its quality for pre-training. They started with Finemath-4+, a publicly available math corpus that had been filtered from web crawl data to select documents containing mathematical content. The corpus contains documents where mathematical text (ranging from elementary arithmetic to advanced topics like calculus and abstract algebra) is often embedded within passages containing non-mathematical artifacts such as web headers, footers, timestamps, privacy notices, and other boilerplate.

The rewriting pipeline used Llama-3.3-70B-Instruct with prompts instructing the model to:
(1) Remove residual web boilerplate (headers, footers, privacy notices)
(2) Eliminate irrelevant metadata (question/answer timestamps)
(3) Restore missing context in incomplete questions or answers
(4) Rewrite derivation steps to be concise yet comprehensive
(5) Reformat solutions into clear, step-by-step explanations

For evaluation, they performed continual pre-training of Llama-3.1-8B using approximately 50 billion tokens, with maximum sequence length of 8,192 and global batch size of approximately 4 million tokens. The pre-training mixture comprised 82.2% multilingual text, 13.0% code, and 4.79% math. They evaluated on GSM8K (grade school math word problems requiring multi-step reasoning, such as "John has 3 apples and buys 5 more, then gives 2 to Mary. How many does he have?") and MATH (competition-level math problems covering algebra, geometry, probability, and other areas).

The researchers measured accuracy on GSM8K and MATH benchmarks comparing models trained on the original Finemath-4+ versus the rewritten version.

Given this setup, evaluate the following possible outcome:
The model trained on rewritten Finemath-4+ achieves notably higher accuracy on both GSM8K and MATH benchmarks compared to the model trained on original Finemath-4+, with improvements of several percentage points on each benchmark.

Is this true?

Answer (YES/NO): YES